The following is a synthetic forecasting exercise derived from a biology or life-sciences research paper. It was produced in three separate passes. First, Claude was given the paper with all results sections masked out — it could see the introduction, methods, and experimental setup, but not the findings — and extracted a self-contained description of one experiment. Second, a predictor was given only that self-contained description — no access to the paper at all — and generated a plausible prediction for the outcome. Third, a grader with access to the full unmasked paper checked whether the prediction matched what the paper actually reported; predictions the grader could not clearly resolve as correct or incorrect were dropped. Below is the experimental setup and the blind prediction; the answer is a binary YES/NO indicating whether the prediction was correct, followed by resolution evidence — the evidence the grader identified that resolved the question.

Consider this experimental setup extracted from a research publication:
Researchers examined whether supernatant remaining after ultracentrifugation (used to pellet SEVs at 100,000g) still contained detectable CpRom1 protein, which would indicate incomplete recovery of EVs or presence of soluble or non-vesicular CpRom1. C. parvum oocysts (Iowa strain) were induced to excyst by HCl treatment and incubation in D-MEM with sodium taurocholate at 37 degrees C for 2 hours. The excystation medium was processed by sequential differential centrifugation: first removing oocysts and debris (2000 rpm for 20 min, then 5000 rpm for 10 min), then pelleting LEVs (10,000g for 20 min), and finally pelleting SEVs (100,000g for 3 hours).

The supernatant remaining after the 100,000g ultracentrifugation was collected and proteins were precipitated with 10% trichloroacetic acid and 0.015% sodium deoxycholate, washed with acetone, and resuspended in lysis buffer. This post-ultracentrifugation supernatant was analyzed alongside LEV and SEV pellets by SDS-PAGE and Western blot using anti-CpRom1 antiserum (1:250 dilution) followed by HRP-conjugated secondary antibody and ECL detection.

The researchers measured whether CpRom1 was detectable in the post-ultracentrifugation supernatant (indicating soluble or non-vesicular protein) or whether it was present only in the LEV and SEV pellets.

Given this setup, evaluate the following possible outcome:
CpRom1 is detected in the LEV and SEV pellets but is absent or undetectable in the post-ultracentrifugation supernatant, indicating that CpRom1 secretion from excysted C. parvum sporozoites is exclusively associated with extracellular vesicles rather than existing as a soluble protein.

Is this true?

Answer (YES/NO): NO